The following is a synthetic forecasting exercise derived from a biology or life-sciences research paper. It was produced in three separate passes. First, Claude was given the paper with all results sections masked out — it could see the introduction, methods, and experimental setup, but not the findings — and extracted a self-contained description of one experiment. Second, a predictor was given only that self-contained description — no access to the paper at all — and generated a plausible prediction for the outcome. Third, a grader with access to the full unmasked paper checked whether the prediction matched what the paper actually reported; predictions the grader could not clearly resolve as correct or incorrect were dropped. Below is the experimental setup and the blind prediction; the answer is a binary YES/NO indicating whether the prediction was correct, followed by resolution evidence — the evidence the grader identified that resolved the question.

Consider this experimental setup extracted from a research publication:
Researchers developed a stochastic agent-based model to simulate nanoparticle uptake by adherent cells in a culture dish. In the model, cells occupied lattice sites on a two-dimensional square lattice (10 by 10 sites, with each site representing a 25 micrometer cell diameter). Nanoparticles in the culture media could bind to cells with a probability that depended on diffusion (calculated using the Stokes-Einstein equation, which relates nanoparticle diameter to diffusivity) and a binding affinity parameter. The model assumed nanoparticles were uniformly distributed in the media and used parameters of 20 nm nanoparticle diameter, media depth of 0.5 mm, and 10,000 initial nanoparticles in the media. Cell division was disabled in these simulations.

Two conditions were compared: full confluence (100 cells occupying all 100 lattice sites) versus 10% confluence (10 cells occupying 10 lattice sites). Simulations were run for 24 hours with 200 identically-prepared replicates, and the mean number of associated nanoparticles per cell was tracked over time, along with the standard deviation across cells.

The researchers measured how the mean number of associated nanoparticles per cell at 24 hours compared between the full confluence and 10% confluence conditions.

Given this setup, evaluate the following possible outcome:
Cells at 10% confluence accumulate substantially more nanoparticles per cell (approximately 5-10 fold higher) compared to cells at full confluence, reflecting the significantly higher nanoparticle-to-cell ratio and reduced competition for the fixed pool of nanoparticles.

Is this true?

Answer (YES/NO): NO